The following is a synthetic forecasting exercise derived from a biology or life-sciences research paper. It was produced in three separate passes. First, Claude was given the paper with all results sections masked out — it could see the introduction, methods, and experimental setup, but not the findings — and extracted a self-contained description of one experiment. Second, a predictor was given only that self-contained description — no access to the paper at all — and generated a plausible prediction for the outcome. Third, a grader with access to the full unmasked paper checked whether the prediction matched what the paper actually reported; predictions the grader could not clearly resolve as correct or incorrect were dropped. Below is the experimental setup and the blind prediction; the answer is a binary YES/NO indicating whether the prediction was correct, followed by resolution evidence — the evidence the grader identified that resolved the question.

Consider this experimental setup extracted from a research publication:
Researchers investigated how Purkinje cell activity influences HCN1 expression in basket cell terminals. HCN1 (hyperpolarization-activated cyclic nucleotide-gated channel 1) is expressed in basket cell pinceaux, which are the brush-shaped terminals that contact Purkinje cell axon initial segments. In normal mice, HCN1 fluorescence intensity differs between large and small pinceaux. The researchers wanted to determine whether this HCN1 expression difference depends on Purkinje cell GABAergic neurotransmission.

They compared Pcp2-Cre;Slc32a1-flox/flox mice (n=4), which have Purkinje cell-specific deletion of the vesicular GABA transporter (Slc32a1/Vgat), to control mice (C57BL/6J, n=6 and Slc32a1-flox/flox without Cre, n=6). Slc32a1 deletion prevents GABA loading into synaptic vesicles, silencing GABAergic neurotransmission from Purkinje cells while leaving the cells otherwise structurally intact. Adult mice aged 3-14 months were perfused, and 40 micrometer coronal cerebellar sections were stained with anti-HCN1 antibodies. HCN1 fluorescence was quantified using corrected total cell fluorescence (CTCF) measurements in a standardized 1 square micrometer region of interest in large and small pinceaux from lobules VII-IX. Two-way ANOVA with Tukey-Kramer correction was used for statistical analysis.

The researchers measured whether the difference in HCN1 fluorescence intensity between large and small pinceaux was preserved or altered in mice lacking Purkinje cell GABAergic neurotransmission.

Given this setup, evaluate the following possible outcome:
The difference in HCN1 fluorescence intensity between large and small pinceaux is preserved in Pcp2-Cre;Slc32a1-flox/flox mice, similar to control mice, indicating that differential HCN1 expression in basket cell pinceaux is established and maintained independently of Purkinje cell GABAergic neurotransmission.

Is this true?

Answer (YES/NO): NO